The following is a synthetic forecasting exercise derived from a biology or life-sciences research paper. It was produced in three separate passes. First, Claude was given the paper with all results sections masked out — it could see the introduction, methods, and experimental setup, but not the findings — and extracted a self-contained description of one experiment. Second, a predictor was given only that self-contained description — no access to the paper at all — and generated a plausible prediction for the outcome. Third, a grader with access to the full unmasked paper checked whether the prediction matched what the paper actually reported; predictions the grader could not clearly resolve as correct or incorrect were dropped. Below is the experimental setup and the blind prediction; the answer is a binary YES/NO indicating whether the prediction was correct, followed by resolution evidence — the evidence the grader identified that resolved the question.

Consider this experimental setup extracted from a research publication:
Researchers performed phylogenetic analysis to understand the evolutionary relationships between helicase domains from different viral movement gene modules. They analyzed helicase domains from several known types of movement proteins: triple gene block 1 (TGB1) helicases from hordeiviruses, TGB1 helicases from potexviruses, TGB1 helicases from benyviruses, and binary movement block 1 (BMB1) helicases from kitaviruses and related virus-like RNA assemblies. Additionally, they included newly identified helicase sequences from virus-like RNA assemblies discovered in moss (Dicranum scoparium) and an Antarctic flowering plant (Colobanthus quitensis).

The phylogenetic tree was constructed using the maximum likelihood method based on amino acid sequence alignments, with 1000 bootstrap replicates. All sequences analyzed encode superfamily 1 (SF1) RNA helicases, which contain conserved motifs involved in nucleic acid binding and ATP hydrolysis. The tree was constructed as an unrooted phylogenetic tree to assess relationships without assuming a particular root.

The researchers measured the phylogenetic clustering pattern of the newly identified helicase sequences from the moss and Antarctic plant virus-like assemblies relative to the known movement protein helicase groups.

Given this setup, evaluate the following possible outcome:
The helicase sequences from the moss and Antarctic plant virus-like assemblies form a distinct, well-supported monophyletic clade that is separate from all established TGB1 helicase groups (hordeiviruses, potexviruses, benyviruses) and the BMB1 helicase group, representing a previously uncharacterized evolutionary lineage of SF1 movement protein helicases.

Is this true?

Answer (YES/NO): NO